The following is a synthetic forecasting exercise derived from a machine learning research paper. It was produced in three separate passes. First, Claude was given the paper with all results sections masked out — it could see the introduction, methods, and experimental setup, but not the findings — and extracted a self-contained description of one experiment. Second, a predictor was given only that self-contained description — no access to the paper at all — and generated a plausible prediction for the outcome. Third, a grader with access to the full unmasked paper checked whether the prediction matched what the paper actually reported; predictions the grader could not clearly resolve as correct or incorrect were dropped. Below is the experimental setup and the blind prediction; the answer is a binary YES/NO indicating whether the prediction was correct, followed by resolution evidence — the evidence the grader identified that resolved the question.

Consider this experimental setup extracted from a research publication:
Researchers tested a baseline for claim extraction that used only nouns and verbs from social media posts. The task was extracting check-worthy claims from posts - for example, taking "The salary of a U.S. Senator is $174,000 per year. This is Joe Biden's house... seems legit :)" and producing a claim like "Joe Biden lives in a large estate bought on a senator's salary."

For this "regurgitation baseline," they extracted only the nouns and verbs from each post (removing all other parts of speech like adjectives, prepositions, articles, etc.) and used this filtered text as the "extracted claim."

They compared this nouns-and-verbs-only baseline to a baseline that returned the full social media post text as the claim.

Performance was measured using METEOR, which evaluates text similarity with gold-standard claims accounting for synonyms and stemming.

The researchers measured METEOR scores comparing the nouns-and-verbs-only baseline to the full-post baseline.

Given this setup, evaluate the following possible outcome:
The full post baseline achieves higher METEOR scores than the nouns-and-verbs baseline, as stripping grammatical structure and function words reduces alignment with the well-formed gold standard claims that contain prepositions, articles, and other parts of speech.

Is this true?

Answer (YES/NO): YES